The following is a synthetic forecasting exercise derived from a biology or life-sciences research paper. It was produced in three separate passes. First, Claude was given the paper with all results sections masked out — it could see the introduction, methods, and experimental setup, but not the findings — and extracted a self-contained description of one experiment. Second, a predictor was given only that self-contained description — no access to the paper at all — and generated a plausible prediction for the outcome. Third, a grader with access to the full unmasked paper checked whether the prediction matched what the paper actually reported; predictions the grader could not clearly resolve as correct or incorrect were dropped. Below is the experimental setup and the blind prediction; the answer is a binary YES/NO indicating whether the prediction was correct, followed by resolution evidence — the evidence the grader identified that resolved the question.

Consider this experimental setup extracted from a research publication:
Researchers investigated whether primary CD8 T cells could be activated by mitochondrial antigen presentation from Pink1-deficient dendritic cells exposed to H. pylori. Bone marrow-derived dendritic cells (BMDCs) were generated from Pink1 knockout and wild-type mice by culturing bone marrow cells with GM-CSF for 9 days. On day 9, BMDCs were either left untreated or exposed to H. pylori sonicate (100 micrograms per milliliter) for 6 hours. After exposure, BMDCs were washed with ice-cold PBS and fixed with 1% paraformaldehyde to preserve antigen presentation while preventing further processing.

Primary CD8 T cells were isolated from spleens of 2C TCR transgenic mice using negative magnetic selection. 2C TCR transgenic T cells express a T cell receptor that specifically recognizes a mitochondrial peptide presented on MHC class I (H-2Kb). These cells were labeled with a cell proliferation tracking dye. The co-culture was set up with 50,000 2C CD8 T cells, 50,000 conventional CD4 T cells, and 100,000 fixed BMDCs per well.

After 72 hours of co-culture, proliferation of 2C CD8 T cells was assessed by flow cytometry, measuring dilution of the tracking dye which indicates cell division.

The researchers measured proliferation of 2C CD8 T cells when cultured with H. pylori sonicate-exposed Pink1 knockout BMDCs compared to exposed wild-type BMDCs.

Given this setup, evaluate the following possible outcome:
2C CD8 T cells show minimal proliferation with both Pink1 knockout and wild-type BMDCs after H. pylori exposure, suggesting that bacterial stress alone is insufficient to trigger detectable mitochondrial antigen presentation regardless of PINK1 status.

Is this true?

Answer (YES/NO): NO